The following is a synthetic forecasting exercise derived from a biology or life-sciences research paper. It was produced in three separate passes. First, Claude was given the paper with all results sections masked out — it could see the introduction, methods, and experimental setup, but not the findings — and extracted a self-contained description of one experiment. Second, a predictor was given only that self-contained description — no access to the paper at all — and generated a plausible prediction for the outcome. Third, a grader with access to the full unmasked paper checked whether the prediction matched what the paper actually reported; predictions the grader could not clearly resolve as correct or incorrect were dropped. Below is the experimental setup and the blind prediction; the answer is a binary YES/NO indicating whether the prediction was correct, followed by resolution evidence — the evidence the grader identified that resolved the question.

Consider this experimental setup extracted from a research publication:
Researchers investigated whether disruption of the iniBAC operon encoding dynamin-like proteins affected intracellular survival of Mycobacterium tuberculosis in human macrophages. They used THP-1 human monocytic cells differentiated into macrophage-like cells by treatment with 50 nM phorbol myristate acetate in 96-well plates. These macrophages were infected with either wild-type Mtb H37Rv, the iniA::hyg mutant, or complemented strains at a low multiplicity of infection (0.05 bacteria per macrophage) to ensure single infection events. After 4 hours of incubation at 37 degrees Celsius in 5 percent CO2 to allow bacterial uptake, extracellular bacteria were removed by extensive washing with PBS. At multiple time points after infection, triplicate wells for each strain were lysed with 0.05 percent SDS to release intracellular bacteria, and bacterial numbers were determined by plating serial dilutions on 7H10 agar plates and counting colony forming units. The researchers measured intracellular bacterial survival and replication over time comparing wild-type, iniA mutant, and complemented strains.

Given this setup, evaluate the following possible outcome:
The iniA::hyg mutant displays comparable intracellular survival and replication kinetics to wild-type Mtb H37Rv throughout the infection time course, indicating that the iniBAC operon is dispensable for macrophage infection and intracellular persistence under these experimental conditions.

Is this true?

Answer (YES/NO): YES